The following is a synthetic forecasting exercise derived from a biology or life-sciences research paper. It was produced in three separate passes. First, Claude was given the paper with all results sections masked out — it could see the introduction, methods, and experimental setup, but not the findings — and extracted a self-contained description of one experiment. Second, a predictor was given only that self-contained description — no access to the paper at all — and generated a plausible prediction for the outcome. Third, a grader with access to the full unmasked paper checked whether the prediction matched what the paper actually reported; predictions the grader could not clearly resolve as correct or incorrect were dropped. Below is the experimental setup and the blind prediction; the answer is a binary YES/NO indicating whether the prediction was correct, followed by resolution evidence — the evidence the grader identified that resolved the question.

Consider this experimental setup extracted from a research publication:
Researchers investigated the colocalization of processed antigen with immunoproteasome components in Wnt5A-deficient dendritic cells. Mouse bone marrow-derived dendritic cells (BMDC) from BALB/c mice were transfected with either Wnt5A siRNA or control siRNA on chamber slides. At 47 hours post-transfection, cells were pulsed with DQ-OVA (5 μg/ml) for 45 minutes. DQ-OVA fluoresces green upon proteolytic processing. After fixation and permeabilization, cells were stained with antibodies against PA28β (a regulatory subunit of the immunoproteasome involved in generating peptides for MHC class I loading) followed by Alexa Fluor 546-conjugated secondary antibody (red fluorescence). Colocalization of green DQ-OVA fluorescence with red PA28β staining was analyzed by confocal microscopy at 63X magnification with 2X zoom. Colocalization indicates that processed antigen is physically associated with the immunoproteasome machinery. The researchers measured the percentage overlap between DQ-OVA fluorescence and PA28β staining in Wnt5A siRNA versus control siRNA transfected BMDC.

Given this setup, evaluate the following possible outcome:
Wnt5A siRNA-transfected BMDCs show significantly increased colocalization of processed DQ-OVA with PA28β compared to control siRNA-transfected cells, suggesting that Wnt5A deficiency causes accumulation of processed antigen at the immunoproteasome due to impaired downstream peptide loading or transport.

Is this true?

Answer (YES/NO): NO